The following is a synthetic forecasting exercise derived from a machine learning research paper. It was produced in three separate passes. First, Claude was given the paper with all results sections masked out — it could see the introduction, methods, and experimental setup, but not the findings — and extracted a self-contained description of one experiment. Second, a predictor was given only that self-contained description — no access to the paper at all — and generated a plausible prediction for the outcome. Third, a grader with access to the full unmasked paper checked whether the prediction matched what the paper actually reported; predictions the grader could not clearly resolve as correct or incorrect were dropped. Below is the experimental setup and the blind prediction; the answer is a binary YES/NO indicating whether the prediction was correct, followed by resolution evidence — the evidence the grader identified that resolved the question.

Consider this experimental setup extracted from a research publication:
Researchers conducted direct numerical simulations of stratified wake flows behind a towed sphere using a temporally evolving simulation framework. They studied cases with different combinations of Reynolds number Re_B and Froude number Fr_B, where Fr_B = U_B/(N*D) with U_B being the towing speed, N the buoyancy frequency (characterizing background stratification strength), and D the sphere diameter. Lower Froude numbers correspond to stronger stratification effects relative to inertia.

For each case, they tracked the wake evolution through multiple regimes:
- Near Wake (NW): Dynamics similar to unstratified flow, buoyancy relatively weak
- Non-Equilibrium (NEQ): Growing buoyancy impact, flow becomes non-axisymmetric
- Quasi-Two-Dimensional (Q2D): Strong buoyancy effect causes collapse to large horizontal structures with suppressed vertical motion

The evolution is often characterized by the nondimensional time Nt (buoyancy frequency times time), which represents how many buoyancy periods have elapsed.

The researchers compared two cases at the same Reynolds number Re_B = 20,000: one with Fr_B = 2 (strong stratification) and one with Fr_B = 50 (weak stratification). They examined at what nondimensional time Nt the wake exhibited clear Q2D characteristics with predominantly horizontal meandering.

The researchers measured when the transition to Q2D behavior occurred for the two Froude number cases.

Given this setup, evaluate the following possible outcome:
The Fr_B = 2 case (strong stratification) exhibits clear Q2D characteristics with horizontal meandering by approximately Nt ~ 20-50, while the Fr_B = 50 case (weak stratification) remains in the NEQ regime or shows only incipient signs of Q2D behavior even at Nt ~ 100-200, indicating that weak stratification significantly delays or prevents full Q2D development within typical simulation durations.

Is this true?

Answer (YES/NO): NO